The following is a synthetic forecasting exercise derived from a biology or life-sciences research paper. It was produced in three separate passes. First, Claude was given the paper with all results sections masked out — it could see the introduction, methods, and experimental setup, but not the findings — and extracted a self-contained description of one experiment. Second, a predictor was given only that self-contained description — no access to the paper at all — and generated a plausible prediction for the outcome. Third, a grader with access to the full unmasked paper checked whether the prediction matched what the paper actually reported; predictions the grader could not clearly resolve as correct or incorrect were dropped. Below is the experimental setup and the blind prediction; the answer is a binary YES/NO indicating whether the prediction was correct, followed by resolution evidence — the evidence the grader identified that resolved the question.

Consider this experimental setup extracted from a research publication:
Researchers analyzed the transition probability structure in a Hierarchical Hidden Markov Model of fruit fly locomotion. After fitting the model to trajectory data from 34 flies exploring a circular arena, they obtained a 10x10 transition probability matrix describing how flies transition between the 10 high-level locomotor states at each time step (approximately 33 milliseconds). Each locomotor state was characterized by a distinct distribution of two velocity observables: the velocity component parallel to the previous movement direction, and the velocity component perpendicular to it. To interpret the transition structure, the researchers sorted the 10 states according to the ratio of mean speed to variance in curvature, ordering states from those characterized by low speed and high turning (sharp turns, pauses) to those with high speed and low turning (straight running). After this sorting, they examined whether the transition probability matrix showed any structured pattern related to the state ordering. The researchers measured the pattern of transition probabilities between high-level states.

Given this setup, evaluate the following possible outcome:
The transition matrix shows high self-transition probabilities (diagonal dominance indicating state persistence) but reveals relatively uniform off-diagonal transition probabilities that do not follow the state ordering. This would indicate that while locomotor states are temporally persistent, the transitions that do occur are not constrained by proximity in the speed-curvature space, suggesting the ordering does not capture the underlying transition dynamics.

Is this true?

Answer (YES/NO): NO